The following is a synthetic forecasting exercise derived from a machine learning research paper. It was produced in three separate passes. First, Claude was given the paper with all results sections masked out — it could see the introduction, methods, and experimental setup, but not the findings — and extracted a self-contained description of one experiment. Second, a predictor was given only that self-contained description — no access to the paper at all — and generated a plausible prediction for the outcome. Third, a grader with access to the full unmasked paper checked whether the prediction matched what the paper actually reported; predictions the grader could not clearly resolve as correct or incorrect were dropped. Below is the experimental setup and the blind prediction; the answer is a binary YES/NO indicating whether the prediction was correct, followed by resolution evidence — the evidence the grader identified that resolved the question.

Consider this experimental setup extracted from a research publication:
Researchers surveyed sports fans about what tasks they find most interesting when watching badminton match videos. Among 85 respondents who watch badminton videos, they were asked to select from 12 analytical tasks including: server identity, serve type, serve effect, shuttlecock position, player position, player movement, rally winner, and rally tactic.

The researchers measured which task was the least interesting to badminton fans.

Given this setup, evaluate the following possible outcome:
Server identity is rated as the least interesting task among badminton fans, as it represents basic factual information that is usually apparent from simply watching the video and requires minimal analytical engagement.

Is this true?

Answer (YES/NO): YES